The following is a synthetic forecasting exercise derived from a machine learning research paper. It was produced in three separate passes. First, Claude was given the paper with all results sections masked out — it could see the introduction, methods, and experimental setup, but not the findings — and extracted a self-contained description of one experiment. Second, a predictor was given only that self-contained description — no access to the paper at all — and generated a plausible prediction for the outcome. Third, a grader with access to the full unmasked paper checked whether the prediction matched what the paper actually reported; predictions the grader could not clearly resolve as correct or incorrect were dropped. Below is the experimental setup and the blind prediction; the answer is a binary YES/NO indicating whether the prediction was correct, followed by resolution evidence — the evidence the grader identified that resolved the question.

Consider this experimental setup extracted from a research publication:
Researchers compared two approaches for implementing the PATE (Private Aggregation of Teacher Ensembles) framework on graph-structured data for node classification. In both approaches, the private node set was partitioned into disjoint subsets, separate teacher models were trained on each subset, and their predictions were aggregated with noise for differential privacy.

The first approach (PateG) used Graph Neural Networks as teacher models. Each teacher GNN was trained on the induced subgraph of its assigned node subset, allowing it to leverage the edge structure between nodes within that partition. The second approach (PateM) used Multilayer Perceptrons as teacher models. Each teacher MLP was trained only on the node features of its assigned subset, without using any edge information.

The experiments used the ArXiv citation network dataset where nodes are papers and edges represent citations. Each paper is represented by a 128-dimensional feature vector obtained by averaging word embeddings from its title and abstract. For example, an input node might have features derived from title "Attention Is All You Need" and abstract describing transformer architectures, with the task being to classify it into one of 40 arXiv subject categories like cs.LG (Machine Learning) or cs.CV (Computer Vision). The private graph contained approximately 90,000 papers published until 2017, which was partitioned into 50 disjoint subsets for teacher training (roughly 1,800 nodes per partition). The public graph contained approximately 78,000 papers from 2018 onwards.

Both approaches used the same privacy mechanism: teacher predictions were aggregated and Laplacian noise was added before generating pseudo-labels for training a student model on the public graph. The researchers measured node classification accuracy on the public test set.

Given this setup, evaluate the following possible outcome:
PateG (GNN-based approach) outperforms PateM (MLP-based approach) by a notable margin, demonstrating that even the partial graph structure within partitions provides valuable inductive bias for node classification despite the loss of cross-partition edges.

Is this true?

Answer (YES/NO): NO